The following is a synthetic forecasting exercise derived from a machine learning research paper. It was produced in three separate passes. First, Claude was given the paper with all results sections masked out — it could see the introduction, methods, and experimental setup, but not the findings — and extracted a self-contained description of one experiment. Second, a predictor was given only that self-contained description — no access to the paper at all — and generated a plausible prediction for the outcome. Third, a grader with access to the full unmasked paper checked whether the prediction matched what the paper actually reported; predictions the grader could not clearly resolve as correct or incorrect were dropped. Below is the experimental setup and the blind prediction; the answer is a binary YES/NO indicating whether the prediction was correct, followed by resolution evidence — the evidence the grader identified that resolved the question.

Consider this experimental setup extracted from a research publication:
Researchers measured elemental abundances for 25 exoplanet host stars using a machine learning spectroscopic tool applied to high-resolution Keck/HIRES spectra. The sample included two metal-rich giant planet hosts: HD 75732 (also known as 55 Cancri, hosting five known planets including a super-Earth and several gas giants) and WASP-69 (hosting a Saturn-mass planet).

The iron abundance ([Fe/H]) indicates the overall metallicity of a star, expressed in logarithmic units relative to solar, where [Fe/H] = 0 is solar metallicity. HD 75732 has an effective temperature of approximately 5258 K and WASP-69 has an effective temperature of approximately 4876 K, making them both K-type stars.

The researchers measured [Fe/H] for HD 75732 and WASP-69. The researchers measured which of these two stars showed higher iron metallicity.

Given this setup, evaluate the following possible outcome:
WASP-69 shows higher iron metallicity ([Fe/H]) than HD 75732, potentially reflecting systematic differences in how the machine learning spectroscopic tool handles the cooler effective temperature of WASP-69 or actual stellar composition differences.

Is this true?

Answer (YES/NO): YES